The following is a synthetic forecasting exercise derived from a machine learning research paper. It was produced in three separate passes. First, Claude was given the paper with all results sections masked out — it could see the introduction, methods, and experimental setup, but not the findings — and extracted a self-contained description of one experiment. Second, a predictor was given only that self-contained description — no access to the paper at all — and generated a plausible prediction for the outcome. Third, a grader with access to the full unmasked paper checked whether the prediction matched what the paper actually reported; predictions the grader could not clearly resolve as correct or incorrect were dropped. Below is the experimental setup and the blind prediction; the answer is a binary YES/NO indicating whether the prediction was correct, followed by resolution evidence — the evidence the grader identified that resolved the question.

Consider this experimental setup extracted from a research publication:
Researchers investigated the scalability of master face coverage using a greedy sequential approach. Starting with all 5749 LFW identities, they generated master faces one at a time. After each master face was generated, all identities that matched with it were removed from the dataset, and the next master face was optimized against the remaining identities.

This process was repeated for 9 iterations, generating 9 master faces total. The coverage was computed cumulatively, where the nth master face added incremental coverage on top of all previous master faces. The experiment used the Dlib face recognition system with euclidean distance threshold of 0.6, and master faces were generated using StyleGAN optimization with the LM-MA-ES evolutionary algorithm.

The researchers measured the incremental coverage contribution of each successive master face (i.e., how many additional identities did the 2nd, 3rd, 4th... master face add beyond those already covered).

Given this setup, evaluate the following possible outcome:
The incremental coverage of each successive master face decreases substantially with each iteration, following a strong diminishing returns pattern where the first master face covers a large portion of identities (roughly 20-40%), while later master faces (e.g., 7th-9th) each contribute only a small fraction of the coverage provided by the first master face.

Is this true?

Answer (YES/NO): NO